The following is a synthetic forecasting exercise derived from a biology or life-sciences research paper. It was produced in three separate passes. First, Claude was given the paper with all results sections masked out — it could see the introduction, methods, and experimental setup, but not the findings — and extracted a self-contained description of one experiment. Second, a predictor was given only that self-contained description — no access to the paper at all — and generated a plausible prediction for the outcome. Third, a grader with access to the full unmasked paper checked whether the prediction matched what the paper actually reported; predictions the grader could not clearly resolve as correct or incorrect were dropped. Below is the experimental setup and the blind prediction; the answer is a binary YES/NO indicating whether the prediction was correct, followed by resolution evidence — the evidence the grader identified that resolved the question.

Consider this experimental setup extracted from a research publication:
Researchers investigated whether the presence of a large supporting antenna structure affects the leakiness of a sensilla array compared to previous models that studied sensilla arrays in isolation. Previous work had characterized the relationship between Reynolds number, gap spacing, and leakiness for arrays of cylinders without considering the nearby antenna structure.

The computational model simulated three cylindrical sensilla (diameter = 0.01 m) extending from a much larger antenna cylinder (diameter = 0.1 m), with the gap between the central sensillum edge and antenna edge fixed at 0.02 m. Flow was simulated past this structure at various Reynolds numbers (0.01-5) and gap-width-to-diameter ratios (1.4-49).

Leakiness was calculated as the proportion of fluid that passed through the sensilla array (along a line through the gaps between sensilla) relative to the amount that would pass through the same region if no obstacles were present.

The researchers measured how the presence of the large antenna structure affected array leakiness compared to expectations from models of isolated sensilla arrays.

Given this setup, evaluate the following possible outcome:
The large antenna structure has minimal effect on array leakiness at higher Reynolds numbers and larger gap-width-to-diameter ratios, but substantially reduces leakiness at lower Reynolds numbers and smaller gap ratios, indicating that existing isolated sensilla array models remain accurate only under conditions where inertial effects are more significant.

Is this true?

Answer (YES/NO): NO